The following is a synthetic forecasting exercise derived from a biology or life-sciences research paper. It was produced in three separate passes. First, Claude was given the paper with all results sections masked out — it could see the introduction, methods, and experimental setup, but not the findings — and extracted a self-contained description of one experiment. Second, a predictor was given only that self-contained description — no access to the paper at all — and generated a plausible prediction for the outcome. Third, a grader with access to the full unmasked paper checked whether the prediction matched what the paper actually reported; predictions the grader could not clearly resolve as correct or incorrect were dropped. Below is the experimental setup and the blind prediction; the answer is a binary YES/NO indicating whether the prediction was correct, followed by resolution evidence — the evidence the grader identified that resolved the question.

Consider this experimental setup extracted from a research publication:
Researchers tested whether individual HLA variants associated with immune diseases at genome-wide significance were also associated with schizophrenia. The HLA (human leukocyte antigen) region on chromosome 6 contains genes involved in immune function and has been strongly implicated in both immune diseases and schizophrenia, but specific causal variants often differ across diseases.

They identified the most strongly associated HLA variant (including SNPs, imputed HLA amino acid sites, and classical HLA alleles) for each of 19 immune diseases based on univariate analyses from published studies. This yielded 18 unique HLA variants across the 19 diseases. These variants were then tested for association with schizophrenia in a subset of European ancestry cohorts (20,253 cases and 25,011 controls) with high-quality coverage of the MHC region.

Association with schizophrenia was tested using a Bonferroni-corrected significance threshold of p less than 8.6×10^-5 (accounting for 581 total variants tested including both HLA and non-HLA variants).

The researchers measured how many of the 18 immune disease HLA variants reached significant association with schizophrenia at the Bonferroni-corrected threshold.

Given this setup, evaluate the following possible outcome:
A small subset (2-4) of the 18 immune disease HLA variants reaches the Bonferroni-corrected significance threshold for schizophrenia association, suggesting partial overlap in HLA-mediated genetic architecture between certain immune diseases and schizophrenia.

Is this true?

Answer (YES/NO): YES